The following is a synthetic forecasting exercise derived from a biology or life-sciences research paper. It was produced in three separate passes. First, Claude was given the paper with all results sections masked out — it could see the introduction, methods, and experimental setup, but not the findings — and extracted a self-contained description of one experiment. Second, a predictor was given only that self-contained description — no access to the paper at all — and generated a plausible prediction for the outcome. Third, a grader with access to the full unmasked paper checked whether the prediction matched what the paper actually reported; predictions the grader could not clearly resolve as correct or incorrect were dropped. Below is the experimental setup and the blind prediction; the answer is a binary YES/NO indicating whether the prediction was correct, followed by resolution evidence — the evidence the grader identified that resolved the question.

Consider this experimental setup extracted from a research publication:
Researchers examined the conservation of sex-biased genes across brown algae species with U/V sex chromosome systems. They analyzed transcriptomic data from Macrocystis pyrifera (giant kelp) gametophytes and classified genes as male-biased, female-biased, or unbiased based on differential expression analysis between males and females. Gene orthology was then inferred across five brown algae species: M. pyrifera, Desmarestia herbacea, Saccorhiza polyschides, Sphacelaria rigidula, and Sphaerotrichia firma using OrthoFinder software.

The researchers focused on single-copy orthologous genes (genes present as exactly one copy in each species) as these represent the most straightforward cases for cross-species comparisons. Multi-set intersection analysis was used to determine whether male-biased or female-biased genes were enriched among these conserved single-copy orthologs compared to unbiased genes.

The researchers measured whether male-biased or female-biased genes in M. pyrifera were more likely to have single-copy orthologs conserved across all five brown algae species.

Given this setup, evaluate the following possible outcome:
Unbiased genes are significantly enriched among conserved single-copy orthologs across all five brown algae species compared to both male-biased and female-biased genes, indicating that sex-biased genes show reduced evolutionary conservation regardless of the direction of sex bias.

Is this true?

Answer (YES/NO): NO